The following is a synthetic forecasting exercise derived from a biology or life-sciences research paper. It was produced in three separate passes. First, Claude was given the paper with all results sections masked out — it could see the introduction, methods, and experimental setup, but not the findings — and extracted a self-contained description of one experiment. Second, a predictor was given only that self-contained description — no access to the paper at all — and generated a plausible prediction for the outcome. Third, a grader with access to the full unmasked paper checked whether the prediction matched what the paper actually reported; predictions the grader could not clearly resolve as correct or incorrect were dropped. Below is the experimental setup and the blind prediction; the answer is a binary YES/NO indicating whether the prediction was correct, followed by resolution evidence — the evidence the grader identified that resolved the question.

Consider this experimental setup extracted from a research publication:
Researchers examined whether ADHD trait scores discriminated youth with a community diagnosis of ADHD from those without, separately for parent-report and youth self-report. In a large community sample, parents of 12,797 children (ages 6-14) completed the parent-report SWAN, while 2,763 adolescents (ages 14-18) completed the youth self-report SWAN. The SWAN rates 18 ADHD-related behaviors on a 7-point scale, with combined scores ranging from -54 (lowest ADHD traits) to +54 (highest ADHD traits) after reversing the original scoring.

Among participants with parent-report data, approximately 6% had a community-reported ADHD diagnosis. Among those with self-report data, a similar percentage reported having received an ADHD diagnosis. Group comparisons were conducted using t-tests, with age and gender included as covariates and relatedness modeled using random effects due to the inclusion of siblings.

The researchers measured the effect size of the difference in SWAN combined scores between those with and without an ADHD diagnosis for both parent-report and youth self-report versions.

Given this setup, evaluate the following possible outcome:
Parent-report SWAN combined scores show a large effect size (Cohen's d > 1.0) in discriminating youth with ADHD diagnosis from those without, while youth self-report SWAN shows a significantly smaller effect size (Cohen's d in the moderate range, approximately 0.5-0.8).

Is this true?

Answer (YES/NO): YES